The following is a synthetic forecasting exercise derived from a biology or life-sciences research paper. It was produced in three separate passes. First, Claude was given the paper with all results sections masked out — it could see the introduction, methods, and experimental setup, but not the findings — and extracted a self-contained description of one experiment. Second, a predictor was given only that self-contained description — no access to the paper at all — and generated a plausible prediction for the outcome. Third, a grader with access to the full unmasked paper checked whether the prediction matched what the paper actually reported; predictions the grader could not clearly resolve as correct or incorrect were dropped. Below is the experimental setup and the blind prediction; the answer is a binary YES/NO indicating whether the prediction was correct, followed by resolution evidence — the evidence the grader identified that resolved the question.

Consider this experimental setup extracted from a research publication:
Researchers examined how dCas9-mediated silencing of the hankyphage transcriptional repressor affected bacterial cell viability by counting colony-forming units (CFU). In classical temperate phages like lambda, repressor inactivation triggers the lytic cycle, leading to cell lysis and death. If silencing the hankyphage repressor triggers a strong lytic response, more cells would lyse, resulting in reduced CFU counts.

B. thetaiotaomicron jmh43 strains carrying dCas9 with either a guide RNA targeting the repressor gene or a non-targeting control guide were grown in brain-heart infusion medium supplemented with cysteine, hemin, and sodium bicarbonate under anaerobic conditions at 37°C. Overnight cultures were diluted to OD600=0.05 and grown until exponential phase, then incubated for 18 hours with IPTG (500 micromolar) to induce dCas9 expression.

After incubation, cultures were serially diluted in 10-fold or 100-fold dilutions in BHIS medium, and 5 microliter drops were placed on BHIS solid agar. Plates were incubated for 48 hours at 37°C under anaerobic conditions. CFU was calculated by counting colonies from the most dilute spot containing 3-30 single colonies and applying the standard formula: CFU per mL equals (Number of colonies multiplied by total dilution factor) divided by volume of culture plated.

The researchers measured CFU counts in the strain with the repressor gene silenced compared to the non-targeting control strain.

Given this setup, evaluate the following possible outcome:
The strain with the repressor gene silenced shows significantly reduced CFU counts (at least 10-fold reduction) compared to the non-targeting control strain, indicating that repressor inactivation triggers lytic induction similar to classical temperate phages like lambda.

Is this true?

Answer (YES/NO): NO